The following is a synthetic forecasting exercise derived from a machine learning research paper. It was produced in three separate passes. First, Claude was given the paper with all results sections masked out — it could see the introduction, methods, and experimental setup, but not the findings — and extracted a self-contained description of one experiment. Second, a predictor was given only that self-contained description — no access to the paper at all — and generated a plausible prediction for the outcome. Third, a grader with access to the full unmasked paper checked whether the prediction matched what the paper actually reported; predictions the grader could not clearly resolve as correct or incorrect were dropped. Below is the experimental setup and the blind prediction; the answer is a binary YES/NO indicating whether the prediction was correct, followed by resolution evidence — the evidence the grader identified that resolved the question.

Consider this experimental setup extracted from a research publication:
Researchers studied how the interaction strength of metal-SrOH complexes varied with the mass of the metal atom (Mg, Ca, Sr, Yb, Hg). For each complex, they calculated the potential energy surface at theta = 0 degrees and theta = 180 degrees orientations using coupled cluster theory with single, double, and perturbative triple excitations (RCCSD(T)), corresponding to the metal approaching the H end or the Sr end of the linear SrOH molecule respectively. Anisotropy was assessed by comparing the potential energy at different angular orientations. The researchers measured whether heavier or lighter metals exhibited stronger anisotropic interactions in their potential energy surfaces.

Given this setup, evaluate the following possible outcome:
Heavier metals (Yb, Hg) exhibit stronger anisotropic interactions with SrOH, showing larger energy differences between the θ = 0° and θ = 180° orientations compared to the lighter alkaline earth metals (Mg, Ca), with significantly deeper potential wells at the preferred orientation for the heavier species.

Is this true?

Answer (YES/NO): NO